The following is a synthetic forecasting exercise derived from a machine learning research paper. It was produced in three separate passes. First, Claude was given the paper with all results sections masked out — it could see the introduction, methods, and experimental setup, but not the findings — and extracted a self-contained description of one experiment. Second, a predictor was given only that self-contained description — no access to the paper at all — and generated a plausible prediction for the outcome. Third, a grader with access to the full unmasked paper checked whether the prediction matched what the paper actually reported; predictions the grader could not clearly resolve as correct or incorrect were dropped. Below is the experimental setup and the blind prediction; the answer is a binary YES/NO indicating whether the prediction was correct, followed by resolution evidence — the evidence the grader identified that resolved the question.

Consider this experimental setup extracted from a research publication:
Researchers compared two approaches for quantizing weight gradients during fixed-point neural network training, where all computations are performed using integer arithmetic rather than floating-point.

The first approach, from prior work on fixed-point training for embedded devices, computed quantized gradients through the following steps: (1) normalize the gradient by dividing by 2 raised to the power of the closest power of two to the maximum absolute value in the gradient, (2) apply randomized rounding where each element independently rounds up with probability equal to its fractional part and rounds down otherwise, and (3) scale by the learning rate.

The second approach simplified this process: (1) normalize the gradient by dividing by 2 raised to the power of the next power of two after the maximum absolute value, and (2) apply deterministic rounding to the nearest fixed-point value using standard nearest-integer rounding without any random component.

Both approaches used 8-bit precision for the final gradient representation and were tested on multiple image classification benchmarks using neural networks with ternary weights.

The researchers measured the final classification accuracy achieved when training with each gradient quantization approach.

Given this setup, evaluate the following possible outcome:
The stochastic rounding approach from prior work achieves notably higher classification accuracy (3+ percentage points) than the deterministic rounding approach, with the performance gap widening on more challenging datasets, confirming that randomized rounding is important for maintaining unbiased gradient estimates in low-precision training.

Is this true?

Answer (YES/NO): NO